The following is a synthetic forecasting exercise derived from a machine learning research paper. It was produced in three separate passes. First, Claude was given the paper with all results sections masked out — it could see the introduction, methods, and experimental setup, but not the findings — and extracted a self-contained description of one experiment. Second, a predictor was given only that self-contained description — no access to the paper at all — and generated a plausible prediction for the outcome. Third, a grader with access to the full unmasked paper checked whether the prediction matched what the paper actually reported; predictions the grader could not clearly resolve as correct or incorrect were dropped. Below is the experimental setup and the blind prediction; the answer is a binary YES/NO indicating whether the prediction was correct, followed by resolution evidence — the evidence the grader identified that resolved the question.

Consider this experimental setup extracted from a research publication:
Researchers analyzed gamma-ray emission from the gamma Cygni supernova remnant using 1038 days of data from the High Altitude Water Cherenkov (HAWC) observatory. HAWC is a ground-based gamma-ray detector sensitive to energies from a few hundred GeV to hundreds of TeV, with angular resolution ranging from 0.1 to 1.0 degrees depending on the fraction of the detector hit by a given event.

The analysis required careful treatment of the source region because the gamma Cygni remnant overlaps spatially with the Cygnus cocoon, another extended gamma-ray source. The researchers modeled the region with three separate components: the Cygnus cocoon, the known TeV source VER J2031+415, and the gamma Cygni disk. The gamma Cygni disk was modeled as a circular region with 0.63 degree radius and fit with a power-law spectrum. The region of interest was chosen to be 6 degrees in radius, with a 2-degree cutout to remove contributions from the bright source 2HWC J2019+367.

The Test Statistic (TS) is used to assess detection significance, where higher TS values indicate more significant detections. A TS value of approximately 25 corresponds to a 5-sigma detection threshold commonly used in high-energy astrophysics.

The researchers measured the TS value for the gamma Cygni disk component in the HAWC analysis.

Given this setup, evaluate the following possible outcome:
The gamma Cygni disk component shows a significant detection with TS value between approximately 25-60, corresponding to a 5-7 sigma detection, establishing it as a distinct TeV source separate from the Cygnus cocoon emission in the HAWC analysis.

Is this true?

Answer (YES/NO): YES